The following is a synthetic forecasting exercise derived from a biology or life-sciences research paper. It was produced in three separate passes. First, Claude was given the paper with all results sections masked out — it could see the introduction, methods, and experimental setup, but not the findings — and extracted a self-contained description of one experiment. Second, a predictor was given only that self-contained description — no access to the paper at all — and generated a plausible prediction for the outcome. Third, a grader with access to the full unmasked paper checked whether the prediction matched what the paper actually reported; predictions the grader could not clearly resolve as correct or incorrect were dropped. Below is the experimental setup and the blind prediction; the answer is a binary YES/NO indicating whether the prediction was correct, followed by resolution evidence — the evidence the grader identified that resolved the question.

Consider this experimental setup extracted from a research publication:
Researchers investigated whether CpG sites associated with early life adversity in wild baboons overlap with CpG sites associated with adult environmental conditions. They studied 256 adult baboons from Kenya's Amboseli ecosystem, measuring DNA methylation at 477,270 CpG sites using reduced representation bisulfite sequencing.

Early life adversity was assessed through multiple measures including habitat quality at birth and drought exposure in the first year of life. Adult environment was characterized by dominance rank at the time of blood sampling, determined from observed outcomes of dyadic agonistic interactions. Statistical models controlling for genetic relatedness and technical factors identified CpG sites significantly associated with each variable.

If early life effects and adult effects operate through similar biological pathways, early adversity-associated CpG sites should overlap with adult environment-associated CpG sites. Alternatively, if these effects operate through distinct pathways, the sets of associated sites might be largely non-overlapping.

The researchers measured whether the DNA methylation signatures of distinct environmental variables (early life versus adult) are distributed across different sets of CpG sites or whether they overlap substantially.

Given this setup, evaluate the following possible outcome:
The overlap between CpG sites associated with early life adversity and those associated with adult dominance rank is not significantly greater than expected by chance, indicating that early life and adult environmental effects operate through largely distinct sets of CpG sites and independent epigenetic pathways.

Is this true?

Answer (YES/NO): NO